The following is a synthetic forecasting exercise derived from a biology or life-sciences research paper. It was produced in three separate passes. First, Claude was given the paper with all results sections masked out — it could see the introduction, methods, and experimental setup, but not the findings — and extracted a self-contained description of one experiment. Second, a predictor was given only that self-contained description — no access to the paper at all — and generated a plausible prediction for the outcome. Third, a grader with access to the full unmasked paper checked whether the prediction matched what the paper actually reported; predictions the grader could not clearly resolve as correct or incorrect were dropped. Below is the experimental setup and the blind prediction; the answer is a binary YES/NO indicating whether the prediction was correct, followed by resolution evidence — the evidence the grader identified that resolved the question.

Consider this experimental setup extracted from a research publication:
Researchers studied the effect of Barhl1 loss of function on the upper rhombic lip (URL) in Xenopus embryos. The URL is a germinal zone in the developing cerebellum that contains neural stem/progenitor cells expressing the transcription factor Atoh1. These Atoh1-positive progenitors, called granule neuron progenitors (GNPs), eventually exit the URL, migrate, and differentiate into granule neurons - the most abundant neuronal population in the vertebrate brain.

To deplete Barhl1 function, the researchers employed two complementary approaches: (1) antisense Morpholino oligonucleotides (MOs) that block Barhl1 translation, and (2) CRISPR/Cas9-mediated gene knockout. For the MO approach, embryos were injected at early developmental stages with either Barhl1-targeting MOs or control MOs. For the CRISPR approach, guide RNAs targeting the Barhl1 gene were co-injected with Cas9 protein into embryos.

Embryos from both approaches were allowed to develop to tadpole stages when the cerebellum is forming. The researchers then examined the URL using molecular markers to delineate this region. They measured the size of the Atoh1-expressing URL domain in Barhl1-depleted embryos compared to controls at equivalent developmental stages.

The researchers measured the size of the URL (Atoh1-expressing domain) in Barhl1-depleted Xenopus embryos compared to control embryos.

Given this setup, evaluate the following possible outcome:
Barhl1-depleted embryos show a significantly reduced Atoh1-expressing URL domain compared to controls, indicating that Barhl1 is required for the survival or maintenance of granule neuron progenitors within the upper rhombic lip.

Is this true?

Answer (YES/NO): NO